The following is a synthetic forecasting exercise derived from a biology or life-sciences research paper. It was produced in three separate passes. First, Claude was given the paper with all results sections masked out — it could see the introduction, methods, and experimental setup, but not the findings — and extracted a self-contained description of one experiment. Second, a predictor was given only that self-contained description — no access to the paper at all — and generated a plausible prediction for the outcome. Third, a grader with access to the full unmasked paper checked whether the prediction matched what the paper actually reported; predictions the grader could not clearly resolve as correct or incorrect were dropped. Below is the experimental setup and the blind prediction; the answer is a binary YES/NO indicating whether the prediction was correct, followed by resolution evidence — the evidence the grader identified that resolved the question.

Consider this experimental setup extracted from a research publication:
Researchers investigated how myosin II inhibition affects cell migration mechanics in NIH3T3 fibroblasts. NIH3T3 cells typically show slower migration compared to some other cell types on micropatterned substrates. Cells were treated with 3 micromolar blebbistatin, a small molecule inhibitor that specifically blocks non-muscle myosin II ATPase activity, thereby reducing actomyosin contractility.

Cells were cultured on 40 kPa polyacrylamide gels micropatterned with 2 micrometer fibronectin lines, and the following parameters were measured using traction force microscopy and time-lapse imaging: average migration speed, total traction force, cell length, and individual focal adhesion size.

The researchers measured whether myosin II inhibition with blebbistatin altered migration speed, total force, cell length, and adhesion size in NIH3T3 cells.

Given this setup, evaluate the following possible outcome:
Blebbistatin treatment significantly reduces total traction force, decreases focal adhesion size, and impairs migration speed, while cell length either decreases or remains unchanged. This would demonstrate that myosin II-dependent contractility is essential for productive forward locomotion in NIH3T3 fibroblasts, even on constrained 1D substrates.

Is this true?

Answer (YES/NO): NO